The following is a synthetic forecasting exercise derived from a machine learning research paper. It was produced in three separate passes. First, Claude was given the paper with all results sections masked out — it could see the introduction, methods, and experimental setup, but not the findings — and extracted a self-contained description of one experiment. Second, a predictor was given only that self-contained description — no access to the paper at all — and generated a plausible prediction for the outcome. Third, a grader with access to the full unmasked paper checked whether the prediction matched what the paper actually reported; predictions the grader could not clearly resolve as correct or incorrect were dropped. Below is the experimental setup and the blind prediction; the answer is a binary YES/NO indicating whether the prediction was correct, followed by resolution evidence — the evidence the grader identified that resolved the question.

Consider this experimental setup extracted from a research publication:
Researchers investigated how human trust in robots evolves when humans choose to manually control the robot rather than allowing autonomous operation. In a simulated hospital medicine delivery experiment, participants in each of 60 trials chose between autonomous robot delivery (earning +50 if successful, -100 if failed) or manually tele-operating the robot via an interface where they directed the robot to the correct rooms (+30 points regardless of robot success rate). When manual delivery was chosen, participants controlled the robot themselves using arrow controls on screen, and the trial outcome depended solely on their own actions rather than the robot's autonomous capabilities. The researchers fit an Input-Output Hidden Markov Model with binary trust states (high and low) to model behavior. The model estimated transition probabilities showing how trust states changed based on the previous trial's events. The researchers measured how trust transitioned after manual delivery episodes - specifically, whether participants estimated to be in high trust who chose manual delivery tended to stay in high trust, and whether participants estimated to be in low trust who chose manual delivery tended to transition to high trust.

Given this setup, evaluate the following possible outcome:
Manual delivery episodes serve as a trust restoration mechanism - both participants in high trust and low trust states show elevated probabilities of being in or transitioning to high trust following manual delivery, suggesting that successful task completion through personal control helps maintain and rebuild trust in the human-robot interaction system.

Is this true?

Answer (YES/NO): NO